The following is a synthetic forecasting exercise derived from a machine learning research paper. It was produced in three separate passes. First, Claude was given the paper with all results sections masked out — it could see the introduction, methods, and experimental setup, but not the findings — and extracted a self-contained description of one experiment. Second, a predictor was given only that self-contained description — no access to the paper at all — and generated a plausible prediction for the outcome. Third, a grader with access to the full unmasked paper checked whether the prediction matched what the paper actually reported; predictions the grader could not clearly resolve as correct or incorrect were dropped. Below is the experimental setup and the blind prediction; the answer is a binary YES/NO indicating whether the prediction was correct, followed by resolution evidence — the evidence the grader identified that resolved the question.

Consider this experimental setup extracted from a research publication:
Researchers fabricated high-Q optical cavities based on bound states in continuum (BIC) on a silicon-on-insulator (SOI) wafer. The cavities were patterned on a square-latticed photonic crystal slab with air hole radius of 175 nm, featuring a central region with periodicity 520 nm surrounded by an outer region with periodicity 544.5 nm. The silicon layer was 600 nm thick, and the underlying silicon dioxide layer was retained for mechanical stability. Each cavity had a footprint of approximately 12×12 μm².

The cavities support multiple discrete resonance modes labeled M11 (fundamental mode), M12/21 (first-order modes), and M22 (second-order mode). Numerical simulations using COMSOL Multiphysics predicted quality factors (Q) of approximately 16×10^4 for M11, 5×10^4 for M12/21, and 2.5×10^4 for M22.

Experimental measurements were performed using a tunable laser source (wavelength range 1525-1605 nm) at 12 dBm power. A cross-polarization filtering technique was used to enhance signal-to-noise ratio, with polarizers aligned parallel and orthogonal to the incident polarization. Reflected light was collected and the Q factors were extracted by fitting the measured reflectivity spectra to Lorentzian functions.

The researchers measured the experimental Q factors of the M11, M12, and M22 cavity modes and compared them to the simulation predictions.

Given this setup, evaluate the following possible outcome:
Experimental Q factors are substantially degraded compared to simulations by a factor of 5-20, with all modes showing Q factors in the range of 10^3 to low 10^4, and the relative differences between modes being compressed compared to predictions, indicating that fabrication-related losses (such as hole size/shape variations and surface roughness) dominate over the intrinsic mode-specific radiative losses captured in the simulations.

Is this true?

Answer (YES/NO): NO